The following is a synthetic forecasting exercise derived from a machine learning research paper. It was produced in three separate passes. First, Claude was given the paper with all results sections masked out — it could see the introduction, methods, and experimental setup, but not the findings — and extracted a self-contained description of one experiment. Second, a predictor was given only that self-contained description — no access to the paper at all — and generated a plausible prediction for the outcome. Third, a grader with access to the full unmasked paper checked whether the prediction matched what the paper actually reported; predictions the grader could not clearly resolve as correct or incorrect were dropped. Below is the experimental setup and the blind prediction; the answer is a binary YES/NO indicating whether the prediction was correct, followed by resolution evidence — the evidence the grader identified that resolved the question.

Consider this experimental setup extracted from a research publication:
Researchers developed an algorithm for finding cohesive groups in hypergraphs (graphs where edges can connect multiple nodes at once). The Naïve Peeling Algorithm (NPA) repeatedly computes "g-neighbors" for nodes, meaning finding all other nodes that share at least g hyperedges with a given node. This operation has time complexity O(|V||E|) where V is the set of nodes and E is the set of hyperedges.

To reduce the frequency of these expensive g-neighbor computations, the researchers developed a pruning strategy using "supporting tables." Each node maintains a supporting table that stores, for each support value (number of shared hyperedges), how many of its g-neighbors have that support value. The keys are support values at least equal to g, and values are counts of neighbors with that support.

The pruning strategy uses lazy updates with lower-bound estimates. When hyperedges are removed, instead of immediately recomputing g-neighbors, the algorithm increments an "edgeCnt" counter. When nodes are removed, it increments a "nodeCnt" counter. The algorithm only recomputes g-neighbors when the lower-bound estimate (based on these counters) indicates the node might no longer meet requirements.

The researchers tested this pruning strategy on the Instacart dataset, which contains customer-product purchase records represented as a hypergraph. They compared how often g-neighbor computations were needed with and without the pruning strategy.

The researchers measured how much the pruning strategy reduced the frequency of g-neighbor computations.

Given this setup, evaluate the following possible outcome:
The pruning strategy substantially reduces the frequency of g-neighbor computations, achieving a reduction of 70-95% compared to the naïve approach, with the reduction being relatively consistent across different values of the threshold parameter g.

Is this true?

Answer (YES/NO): NO